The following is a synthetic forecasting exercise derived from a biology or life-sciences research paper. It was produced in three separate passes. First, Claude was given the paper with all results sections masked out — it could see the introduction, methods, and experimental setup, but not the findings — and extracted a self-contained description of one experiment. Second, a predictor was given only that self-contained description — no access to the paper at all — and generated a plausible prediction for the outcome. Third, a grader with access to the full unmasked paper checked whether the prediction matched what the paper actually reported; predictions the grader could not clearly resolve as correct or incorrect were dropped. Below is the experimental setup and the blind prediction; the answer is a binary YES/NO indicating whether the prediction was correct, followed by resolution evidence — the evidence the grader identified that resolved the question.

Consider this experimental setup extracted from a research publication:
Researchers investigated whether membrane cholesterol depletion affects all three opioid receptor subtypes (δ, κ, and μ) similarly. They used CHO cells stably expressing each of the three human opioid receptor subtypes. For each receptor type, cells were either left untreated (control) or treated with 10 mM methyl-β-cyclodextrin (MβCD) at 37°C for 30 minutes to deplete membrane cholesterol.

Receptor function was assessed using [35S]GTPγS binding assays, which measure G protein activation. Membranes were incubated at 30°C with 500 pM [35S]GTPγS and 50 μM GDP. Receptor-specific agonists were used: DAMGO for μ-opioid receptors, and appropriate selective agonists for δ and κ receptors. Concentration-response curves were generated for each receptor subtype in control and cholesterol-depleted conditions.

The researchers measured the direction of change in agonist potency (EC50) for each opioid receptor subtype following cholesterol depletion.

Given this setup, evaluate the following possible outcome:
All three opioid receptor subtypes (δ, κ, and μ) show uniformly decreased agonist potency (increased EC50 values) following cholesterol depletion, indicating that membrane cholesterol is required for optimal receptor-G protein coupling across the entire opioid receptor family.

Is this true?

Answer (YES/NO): NO